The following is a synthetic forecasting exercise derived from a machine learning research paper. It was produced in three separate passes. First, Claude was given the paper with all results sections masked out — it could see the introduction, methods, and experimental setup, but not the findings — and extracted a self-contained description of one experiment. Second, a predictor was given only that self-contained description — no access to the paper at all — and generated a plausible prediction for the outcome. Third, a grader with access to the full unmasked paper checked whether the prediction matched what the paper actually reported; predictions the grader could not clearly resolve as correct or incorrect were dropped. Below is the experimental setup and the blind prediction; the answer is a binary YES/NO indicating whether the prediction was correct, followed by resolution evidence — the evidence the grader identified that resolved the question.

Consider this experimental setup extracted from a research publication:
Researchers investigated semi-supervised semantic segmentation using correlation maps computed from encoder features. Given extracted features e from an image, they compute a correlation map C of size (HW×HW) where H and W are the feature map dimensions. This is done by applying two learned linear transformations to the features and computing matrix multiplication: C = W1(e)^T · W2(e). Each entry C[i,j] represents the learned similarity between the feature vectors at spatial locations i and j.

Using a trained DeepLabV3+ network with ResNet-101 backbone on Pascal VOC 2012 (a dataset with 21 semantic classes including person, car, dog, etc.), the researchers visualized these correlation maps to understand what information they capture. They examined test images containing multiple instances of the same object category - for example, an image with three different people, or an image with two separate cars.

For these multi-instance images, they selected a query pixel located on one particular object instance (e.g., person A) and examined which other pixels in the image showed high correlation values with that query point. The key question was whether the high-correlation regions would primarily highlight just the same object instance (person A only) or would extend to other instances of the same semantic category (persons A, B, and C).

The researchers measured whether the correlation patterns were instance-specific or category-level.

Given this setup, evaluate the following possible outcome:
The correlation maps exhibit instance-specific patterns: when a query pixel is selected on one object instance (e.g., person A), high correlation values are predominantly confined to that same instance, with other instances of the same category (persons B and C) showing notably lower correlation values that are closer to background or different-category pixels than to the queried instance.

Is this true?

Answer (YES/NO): NO